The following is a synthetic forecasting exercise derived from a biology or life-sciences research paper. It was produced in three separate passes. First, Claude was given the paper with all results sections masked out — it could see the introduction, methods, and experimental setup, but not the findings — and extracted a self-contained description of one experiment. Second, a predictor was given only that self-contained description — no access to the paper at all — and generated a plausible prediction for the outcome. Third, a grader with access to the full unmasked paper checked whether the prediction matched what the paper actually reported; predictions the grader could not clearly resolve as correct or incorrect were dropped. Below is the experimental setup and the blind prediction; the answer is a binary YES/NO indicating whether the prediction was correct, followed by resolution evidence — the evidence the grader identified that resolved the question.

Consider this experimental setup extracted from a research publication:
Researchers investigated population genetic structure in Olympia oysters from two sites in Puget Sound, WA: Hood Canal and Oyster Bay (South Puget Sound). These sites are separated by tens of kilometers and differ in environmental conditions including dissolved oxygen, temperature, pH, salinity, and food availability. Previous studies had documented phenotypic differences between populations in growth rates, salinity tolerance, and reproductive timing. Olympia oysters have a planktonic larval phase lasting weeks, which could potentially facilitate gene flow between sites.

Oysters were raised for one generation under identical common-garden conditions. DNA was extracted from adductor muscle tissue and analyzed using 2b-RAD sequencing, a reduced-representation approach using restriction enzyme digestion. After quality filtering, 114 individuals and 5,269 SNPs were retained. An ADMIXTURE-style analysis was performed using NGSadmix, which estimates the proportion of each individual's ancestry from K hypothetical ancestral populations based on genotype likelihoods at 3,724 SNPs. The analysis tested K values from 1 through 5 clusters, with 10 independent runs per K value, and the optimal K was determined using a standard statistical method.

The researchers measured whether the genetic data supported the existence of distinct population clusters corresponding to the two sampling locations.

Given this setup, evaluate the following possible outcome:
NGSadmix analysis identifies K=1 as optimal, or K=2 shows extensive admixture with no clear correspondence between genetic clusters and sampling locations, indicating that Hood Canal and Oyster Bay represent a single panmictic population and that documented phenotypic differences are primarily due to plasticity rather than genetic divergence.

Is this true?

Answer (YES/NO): NO